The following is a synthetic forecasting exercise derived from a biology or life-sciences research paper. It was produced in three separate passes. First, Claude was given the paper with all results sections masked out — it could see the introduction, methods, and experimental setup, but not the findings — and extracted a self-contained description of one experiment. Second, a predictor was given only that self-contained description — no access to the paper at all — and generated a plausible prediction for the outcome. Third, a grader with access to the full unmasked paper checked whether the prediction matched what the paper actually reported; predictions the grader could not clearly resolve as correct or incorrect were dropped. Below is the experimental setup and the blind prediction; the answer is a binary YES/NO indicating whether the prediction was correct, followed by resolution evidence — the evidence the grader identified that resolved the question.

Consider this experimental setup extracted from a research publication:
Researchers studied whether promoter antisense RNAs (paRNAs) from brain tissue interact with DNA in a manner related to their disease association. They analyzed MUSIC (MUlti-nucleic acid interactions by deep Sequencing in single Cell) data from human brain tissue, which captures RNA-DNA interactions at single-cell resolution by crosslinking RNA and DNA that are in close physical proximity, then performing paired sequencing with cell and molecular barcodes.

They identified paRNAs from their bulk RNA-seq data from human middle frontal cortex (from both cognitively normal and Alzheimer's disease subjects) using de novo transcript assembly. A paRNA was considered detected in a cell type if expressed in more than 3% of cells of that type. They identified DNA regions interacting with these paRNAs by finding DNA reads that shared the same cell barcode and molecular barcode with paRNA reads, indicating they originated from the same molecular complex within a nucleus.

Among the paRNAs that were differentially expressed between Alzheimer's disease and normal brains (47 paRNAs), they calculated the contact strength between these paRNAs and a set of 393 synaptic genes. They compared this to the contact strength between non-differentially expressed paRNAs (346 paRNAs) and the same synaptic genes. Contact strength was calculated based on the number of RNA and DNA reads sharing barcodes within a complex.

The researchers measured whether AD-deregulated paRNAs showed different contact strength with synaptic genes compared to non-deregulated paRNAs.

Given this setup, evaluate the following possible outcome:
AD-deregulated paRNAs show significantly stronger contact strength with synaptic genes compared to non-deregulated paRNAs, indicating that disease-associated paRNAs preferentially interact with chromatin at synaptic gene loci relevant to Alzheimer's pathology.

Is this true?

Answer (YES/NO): YES